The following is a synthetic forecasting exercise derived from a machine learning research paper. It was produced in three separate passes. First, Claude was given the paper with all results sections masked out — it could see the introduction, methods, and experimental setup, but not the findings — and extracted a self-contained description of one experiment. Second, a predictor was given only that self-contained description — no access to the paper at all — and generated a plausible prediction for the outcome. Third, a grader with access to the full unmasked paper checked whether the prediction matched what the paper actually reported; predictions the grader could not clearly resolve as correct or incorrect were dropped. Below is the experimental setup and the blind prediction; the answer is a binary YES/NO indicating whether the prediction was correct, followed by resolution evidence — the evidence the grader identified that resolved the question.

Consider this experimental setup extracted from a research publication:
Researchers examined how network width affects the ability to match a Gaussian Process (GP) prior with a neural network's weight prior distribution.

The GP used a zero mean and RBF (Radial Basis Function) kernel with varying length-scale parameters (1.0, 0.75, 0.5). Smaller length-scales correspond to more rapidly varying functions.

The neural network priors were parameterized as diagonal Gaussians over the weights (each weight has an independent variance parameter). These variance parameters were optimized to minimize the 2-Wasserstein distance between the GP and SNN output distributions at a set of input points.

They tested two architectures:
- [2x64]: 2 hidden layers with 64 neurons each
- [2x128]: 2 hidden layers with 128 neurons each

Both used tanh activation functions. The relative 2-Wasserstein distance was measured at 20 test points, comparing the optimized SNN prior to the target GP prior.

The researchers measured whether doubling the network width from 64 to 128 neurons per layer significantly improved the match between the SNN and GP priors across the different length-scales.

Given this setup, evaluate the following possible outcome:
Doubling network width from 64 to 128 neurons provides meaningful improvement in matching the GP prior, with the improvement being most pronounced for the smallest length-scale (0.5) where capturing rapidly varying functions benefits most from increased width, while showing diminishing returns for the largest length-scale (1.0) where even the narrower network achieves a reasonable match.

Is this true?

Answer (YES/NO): NO